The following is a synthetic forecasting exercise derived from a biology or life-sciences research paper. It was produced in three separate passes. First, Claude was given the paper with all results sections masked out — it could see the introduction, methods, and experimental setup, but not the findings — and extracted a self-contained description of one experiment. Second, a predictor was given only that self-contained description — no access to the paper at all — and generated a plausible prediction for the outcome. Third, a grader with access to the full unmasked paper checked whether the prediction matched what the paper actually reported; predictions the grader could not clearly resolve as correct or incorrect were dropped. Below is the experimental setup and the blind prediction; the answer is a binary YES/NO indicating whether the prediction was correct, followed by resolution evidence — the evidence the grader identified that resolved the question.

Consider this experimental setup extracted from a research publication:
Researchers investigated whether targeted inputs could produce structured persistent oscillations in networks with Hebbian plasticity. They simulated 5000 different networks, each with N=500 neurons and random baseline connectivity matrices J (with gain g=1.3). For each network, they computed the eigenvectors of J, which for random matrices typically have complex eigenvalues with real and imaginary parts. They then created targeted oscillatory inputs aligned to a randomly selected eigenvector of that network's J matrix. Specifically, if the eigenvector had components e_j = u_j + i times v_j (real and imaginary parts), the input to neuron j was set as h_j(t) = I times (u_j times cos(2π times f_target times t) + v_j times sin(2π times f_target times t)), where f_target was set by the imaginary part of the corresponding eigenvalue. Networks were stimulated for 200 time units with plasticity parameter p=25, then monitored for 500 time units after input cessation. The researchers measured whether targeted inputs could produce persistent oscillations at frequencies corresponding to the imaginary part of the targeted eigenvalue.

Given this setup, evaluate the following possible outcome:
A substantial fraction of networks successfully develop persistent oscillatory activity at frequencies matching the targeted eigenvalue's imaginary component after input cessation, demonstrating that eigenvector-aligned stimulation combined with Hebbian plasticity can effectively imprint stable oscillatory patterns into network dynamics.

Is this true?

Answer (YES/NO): YES